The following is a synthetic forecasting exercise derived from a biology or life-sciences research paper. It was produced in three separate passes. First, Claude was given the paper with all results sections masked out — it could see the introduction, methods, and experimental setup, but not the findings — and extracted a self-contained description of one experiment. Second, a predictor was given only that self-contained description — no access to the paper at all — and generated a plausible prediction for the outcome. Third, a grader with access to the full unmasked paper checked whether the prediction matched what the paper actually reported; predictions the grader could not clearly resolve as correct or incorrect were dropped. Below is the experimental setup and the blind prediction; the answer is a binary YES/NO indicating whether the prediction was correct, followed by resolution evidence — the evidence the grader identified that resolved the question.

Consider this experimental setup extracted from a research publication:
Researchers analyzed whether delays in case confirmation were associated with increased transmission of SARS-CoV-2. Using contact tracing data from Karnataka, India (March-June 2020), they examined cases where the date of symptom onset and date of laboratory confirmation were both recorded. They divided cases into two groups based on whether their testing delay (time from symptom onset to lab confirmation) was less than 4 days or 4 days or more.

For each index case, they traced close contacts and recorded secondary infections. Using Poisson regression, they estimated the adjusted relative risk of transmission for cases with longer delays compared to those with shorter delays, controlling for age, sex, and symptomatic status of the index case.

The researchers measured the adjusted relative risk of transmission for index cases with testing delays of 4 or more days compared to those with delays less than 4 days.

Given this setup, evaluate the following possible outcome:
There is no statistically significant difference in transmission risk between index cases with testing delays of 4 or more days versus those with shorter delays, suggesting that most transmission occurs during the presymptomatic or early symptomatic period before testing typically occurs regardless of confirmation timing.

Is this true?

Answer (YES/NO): NO